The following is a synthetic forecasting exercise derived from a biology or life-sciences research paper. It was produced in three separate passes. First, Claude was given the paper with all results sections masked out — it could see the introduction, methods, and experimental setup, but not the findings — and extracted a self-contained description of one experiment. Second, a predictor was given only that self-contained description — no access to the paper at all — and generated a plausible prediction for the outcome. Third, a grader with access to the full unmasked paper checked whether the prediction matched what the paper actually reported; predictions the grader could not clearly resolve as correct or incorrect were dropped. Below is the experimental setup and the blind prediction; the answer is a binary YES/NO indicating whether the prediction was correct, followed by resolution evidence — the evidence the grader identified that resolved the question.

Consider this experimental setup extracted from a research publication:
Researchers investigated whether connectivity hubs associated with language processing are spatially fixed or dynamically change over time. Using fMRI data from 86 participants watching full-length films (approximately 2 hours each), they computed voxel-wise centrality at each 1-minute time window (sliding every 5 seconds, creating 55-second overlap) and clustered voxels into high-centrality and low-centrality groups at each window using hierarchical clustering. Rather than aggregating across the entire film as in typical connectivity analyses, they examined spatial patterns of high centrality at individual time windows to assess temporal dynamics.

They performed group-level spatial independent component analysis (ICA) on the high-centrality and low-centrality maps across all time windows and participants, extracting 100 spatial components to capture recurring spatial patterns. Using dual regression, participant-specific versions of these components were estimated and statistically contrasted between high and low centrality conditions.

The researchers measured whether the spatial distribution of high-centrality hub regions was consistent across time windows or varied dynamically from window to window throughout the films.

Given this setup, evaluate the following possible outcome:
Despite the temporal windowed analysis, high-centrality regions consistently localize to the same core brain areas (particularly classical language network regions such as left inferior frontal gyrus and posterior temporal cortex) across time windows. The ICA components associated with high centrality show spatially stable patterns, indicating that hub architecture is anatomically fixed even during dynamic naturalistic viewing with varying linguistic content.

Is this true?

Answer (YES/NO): NO